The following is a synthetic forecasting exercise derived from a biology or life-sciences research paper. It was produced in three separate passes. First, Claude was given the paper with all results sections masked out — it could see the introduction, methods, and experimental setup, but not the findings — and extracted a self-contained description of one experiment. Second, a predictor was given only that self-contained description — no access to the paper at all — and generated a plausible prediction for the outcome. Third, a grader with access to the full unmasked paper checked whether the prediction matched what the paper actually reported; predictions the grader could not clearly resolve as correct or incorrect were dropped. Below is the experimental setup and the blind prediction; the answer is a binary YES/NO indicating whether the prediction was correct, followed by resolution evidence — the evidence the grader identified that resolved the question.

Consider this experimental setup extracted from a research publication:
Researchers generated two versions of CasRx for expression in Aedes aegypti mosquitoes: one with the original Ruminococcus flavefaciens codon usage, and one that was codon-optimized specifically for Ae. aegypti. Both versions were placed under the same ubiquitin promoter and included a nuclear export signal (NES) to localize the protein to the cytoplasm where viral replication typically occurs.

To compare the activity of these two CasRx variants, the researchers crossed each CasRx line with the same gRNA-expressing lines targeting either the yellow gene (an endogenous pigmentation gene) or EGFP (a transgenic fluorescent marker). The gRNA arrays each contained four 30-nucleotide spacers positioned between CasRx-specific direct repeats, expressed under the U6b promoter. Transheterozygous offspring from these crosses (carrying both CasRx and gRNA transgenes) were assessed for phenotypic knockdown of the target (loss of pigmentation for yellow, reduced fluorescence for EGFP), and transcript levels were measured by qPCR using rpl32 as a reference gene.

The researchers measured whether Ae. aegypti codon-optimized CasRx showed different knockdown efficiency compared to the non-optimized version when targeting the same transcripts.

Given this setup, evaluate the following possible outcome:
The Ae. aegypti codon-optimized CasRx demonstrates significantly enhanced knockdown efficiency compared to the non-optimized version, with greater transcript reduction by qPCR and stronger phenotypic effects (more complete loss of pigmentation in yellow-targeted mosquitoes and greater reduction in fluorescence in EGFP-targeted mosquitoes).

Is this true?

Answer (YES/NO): NO